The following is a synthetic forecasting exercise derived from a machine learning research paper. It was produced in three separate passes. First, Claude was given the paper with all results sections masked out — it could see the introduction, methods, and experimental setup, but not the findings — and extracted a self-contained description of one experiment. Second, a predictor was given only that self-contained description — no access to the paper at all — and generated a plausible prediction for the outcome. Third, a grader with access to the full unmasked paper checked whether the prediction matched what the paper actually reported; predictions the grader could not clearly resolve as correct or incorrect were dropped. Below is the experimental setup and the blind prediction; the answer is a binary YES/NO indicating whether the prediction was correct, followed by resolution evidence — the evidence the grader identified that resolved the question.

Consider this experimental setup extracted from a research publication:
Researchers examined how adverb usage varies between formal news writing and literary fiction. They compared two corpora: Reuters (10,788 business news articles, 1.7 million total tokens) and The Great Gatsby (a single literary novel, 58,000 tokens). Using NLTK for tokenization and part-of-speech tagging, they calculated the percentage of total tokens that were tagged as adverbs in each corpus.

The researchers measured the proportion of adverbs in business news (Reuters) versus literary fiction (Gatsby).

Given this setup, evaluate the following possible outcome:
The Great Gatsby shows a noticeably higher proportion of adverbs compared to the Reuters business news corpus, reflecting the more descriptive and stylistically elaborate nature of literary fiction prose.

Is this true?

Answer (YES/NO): YES